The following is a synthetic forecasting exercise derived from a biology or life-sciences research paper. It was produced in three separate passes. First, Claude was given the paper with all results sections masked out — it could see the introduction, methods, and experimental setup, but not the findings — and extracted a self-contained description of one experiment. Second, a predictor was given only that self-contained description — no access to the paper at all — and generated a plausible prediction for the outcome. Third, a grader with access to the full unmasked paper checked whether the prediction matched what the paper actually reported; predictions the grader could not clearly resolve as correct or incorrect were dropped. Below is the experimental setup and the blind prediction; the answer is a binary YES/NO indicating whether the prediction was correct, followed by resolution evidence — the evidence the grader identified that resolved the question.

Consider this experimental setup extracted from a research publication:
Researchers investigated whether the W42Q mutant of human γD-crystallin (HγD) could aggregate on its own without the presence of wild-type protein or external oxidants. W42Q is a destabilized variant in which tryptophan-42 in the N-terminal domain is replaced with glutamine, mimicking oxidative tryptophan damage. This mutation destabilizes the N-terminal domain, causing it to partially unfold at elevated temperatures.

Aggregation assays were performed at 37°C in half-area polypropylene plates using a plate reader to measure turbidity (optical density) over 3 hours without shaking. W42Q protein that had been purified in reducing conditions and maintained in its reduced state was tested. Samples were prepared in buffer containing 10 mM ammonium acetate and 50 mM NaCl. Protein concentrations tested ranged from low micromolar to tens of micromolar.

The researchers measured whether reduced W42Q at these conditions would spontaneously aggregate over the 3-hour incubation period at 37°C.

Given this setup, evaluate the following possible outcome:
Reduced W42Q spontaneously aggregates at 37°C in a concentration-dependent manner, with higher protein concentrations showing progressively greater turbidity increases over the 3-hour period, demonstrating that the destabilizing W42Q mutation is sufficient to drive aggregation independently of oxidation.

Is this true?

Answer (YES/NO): NO